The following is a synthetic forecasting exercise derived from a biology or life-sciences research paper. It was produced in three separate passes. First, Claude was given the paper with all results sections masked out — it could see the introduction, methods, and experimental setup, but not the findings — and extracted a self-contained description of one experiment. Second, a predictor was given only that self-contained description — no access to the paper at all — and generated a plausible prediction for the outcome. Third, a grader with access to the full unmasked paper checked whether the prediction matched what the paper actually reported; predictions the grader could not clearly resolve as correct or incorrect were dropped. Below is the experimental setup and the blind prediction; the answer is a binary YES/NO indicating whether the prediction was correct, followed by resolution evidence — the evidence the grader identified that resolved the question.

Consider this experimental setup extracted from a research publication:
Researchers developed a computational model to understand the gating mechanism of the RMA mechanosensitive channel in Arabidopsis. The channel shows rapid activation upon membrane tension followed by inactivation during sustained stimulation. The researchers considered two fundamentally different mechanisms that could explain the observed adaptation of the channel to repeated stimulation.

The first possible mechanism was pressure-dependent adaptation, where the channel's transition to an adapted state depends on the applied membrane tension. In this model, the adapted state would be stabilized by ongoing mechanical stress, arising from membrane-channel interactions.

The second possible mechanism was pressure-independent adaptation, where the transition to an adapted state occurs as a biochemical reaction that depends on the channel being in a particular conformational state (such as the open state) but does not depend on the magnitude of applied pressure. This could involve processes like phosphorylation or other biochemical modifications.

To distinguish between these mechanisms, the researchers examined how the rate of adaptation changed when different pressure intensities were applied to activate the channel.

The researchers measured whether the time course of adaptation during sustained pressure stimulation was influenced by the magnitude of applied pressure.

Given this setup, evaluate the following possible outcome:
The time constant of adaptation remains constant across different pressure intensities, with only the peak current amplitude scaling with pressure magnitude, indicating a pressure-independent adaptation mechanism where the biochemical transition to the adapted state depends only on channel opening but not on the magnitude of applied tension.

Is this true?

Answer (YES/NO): YES